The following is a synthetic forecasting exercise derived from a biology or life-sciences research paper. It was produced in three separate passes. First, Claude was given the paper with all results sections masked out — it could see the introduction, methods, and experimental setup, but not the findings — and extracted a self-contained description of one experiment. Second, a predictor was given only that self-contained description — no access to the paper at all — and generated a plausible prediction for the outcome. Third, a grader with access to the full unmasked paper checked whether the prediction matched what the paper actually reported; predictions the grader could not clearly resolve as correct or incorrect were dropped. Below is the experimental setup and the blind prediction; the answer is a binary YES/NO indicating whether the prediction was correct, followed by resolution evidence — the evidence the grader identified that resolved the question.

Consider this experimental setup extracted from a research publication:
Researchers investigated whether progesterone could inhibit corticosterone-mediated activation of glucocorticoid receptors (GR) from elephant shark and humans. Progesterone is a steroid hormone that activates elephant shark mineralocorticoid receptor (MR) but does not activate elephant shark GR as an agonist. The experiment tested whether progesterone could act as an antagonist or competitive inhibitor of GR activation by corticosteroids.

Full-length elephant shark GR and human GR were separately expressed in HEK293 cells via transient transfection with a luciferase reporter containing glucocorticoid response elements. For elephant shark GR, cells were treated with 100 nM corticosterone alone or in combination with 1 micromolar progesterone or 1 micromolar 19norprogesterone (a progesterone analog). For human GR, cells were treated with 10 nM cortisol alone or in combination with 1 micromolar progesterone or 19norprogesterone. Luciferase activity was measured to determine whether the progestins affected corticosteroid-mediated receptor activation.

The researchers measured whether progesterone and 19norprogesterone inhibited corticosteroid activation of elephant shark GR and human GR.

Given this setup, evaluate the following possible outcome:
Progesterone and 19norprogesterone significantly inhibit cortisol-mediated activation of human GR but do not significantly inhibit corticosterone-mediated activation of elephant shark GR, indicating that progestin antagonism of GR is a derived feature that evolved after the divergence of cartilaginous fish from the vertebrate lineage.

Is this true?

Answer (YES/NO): NO